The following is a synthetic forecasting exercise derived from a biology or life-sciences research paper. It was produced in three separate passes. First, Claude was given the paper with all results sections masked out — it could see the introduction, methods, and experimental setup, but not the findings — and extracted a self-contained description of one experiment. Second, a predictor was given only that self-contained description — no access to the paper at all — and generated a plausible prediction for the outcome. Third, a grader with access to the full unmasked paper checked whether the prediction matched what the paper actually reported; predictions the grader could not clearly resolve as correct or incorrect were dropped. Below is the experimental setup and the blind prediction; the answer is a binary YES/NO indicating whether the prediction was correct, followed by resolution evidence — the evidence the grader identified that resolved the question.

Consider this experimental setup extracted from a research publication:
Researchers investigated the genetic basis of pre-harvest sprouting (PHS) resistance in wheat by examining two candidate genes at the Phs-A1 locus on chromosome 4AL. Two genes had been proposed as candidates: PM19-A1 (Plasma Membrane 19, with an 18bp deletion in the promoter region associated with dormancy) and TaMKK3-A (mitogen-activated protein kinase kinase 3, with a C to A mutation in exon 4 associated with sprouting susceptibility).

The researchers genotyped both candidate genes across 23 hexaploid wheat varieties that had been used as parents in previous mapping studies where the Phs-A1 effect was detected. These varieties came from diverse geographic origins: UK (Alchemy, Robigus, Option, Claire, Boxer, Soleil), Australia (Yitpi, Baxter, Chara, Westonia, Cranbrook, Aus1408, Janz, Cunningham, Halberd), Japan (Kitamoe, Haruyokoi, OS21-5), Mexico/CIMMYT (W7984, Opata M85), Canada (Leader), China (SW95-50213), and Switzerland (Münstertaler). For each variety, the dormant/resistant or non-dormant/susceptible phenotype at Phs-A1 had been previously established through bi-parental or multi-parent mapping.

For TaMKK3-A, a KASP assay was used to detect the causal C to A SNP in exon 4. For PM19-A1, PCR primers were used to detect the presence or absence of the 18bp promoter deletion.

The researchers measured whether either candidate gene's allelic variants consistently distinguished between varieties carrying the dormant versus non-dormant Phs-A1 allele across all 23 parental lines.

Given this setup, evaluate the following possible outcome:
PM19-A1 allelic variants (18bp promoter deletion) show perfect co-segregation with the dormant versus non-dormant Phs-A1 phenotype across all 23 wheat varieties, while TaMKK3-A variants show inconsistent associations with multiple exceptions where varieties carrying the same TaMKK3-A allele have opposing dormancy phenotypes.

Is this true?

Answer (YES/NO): NO